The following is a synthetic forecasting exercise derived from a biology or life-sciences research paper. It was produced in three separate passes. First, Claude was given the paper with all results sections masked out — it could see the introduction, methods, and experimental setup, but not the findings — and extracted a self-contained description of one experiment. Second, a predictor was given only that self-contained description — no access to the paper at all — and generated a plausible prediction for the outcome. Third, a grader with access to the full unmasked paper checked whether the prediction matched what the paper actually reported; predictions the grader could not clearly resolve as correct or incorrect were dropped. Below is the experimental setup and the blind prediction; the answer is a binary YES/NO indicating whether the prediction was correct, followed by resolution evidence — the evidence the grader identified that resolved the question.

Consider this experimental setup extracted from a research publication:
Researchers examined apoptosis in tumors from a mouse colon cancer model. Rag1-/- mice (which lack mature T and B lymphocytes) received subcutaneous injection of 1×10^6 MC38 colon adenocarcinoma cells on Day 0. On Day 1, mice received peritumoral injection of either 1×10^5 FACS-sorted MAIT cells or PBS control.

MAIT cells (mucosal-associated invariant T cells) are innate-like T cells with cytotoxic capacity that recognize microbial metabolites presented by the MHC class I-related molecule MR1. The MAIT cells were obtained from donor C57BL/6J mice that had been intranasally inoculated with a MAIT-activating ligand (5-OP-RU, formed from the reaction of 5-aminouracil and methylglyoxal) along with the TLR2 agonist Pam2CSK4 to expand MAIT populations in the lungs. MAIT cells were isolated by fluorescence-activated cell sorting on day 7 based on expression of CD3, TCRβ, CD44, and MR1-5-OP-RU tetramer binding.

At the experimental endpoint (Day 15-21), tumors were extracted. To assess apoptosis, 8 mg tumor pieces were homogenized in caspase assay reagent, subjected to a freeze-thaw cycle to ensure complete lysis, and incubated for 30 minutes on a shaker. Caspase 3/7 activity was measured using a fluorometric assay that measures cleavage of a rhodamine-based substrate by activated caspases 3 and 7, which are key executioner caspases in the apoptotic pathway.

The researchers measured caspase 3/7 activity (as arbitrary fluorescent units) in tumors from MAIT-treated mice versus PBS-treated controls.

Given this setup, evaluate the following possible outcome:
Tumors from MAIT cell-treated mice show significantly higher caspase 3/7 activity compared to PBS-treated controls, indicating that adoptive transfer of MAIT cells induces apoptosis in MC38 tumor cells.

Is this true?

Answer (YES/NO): YES